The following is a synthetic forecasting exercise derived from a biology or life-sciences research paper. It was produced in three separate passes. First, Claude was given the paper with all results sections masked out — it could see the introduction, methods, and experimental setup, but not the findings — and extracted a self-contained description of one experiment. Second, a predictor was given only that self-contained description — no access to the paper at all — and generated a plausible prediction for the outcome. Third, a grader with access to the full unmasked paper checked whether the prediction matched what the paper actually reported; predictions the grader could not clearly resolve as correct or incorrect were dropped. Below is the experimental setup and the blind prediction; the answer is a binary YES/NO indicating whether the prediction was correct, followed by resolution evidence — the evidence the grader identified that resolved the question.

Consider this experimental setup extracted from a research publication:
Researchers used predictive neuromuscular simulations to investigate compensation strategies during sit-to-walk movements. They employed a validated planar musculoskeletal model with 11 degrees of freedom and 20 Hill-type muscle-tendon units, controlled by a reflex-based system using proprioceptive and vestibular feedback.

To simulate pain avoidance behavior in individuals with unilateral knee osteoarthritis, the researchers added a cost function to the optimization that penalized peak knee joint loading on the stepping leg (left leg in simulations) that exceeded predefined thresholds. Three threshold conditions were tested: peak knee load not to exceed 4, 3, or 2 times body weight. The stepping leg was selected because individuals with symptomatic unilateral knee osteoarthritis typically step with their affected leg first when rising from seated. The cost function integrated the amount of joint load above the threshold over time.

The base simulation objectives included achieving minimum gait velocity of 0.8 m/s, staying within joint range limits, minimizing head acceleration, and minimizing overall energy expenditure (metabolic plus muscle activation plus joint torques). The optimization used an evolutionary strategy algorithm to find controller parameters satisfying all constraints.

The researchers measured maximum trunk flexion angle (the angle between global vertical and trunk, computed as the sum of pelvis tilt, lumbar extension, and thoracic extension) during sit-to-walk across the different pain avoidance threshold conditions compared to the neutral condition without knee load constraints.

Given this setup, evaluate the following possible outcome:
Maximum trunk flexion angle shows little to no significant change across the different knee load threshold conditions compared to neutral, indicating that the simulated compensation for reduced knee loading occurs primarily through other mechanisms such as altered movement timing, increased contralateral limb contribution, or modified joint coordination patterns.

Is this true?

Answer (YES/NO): NO